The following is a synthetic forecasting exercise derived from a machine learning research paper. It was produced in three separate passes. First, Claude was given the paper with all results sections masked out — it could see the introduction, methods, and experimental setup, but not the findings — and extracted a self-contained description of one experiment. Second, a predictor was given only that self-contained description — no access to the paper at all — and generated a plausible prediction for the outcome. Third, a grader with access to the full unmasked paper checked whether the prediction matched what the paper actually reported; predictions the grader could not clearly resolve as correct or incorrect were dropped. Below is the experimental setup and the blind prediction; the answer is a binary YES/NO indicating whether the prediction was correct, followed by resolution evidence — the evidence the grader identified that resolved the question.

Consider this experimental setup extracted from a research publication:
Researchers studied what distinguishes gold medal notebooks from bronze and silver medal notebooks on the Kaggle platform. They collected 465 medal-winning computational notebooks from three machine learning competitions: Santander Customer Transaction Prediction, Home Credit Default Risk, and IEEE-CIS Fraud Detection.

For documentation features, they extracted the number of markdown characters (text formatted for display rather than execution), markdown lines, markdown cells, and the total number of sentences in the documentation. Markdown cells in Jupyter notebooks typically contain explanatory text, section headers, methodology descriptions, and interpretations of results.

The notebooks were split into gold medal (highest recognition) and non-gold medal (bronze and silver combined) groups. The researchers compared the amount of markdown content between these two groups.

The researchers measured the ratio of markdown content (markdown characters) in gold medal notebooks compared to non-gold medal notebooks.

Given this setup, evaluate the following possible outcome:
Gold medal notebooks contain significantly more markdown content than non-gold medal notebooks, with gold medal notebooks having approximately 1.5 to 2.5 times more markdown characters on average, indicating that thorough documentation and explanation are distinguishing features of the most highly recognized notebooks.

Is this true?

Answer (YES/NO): YES